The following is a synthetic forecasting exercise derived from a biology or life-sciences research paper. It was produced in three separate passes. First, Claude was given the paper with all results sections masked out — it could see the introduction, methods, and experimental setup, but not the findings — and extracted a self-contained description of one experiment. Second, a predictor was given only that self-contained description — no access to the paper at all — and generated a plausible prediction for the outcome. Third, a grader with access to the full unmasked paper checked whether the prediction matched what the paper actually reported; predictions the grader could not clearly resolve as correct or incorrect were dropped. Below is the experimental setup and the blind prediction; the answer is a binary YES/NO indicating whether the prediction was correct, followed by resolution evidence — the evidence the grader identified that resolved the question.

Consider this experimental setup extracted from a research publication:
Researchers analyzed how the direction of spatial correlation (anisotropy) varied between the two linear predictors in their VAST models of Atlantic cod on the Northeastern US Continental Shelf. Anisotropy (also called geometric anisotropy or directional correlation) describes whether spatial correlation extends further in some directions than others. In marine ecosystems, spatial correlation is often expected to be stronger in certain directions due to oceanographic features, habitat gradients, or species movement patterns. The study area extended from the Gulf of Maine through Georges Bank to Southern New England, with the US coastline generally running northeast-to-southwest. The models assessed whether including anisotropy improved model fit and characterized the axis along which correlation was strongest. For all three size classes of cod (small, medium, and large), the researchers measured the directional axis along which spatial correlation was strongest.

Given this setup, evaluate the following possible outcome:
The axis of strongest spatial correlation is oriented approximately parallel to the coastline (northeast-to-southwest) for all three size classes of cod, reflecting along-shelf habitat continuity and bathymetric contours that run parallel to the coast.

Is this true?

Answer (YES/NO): YES